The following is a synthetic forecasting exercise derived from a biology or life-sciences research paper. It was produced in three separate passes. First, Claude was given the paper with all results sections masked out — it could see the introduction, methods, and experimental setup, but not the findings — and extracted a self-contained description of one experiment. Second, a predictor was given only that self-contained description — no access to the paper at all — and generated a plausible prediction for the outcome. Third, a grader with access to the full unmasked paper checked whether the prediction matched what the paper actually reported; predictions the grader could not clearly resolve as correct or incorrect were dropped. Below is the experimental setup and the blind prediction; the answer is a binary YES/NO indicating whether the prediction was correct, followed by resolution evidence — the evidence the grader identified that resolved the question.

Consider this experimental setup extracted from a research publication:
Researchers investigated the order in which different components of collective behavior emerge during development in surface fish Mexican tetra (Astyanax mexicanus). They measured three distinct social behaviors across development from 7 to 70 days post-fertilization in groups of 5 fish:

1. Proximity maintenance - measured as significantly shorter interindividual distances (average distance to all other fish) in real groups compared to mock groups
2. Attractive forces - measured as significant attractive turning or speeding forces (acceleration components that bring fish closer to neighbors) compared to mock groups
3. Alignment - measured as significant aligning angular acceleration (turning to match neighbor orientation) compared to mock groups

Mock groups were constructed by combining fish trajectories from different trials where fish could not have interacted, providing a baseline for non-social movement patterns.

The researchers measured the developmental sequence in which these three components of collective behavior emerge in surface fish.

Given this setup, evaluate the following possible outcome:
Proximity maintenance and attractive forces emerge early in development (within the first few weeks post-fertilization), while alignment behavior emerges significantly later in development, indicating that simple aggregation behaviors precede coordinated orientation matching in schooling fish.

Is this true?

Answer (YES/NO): NO